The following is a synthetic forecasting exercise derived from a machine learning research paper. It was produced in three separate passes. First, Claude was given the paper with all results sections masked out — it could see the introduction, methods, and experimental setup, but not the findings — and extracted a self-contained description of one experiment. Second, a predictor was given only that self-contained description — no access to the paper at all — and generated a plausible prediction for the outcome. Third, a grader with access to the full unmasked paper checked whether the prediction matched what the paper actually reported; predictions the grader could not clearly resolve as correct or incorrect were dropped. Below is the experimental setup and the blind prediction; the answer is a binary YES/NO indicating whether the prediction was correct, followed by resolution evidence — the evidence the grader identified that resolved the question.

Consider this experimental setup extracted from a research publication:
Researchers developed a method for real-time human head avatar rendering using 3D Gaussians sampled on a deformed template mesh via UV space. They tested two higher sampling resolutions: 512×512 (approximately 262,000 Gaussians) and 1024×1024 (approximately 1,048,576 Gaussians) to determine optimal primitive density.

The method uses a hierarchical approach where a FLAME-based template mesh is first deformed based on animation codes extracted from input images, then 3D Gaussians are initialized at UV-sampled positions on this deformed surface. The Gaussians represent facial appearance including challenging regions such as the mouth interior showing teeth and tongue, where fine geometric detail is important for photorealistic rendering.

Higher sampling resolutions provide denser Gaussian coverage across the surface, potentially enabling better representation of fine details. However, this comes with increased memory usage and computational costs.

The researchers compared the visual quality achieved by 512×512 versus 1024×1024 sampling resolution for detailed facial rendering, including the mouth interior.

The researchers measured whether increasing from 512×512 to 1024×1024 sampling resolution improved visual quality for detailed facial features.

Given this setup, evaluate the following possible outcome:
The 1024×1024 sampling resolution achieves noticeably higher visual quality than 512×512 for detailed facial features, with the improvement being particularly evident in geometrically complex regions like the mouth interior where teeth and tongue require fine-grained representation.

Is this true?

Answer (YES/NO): NO